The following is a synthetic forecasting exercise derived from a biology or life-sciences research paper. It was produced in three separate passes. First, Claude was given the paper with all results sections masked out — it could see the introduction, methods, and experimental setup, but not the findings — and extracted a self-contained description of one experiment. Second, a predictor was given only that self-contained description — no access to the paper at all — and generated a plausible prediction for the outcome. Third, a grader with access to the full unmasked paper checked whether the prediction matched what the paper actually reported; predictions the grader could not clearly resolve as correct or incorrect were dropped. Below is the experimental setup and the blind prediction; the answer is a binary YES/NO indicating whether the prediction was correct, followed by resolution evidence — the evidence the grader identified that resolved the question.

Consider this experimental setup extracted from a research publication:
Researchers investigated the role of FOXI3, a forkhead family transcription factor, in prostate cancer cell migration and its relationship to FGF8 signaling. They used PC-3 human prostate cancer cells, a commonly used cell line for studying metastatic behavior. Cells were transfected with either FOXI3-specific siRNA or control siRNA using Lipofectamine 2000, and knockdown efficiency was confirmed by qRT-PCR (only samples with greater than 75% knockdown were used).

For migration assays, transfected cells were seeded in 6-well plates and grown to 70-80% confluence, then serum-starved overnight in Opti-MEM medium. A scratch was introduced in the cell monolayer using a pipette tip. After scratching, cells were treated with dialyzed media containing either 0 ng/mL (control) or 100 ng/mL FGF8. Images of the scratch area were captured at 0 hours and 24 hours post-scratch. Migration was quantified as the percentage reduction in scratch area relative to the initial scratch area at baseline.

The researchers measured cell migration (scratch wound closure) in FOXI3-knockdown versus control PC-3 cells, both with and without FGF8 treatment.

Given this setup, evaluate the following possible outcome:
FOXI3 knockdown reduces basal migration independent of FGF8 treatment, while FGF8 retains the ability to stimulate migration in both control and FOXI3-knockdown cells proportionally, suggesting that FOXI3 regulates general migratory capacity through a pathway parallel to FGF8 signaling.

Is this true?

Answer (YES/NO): NO